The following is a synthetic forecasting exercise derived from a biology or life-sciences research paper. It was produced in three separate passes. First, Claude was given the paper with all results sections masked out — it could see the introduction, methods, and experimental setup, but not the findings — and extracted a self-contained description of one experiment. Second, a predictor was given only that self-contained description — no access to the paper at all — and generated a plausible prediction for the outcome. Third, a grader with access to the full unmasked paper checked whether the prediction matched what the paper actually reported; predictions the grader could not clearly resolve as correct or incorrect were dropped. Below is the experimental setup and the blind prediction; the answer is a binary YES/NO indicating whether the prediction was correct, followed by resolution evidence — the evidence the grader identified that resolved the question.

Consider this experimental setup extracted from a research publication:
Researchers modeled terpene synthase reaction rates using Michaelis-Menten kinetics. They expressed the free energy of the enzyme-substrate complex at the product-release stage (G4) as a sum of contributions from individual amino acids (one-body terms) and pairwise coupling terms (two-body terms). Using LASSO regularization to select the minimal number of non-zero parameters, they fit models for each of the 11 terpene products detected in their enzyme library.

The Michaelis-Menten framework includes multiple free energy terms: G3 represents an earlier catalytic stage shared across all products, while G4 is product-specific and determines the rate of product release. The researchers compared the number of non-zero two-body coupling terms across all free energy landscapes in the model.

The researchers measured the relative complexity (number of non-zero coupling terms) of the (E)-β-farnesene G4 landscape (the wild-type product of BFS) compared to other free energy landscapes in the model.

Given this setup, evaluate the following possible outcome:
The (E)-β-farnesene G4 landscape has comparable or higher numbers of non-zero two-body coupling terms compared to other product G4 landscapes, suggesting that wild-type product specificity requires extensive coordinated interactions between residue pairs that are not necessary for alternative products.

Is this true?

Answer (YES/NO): YES